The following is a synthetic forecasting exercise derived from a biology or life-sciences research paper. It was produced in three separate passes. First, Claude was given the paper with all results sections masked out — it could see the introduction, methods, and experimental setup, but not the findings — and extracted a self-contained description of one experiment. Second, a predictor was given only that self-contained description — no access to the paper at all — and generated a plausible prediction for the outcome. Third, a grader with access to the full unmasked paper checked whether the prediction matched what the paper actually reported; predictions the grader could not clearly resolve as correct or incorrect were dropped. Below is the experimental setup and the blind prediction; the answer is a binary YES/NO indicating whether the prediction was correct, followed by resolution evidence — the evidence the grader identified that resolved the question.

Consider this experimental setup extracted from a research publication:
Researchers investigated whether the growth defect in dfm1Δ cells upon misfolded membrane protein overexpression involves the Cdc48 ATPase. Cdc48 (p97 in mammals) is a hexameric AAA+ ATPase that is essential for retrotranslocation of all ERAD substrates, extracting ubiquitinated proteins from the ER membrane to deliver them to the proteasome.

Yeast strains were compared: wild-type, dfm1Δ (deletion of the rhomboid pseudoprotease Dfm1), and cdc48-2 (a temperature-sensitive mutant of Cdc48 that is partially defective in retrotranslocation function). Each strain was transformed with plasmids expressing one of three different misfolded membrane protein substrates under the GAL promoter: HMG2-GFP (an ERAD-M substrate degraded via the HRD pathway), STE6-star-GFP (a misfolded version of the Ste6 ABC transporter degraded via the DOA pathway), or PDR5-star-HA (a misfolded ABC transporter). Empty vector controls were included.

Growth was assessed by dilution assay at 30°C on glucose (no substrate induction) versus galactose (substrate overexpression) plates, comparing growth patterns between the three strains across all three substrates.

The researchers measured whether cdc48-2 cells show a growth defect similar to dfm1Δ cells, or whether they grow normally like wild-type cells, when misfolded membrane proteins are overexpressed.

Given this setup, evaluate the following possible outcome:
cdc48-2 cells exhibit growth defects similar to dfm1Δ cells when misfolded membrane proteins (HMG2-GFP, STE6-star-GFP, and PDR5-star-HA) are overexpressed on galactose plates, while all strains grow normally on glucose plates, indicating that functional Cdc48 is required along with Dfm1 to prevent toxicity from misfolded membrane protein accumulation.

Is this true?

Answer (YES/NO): NO